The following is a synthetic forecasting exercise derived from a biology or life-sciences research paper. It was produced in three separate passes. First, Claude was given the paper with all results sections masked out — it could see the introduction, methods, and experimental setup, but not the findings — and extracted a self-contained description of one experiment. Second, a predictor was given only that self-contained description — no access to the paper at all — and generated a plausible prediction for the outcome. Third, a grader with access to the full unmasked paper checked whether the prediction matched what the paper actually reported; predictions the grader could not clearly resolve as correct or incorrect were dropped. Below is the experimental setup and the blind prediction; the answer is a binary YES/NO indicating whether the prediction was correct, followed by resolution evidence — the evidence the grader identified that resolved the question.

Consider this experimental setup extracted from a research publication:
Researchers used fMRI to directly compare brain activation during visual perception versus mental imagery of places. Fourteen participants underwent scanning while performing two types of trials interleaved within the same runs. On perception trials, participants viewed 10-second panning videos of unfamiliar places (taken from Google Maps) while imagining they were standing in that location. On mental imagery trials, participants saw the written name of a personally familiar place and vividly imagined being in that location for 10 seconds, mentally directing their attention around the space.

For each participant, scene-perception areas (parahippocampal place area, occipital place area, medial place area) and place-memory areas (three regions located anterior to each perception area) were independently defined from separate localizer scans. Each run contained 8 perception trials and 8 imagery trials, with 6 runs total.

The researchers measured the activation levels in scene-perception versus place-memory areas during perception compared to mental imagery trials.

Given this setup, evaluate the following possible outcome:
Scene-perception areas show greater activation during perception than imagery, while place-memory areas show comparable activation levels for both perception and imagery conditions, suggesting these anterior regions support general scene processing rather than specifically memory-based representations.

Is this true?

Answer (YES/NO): NO